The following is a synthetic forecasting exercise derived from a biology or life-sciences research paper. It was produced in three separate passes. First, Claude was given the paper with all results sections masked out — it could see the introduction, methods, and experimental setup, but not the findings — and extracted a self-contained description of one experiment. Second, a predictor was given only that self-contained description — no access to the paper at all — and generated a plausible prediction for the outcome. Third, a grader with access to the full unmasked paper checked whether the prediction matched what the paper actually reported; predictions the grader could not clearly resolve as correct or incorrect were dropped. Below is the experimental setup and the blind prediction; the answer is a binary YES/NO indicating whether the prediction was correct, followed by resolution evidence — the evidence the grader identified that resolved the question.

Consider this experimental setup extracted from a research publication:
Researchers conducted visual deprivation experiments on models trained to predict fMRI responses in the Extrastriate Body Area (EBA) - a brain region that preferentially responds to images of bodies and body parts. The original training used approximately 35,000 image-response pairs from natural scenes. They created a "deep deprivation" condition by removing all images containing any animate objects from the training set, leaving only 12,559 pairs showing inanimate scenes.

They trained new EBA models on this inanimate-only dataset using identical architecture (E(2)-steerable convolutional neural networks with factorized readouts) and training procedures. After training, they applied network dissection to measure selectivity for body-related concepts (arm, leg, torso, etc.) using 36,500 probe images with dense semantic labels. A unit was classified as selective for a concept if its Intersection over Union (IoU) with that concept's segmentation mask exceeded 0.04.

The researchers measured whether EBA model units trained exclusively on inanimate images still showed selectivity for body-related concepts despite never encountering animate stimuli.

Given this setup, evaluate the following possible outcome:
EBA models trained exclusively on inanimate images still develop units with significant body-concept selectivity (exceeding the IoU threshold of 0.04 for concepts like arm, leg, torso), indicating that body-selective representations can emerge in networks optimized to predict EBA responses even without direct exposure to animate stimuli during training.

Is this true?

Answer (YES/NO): YES